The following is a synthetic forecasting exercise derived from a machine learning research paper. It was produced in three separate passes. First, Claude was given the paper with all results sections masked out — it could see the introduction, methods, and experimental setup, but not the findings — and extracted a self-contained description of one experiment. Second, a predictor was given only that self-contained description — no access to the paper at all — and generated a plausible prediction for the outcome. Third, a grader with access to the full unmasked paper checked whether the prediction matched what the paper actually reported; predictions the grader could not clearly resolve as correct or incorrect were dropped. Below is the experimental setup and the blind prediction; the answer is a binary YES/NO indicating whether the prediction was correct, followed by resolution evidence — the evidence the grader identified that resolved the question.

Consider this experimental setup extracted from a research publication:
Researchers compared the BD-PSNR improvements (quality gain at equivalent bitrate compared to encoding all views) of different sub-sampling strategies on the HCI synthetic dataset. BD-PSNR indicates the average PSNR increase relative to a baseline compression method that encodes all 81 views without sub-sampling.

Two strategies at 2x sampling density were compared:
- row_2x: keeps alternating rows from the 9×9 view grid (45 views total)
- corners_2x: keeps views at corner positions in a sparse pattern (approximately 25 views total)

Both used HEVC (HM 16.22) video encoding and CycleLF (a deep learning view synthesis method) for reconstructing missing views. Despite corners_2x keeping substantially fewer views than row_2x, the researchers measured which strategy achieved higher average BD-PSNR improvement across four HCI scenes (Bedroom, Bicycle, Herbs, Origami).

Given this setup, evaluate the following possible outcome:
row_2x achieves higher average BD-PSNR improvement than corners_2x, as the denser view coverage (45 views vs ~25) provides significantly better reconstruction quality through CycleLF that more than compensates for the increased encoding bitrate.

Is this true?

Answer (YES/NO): NO